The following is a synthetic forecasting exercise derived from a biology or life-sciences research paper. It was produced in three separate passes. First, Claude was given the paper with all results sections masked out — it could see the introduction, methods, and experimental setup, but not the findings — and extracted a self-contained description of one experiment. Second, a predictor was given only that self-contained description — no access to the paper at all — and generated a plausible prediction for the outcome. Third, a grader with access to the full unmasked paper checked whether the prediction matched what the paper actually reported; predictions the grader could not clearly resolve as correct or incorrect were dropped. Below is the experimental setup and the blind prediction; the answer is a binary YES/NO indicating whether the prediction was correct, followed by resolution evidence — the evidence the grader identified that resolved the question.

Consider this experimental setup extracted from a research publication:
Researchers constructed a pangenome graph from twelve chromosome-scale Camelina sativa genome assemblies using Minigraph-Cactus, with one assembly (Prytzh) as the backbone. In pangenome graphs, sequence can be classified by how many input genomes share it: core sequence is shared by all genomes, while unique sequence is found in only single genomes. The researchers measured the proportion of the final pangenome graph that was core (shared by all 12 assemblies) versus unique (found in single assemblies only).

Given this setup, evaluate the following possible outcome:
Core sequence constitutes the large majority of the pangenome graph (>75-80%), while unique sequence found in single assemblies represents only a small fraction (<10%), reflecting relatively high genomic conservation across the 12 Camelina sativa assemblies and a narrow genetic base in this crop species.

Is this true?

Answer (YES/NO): NO